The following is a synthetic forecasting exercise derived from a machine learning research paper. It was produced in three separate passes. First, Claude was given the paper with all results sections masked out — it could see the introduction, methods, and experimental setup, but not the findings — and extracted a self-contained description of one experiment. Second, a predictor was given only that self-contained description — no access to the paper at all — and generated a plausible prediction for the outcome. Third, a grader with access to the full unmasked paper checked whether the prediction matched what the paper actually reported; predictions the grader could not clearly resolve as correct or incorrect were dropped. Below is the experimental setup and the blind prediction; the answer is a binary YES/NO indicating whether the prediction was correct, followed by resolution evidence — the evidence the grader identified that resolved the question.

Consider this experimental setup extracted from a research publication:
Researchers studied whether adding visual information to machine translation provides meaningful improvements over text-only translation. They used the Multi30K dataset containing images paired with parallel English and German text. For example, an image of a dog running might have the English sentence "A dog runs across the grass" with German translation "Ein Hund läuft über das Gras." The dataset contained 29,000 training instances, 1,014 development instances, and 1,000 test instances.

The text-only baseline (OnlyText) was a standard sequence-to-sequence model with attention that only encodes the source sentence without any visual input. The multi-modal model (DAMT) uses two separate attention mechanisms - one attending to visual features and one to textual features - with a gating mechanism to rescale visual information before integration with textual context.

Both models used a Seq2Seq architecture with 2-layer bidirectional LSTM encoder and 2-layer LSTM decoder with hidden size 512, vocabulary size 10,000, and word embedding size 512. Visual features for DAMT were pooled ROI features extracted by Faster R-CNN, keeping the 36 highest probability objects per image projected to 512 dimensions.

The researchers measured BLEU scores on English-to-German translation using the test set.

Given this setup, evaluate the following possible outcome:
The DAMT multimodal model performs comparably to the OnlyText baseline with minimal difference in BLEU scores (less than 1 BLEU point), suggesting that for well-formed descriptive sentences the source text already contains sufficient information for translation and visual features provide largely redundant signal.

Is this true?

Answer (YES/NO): YES